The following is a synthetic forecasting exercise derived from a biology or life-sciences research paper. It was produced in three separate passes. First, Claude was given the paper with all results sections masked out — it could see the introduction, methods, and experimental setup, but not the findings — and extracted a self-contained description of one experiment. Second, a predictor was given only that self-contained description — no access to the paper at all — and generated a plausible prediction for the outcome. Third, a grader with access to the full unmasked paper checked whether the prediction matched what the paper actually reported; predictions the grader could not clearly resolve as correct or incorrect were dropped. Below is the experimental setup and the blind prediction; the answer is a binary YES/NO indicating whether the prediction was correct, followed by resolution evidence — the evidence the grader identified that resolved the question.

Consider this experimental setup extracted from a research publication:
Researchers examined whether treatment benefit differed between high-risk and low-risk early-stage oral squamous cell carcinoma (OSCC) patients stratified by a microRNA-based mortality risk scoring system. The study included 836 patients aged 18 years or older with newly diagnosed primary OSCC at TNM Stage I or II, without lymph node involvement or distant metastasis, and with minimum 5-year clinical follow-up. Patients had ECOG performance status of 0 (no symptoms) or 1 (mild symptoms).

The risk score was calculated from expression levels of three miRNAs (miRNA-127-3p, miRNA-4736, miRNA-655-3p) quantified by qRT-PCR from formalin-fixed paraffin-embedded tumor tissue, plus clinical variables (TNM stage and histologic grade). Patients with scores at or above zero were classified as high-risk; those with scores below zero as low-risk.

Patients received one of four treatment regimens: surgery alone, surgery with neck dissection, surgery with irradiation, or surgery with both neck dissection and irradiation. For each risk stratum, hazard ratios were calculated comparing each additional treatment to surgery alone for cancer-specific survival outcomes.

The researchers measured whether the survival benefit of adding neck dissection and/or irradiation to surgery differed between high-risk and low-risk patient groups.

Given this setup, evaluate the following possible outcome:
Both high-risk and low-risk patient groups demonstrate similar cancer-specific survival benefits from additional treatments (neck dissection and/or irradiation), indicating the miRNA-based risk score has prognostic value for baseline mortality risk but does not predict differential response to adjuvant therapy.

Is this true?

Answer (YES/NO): NO